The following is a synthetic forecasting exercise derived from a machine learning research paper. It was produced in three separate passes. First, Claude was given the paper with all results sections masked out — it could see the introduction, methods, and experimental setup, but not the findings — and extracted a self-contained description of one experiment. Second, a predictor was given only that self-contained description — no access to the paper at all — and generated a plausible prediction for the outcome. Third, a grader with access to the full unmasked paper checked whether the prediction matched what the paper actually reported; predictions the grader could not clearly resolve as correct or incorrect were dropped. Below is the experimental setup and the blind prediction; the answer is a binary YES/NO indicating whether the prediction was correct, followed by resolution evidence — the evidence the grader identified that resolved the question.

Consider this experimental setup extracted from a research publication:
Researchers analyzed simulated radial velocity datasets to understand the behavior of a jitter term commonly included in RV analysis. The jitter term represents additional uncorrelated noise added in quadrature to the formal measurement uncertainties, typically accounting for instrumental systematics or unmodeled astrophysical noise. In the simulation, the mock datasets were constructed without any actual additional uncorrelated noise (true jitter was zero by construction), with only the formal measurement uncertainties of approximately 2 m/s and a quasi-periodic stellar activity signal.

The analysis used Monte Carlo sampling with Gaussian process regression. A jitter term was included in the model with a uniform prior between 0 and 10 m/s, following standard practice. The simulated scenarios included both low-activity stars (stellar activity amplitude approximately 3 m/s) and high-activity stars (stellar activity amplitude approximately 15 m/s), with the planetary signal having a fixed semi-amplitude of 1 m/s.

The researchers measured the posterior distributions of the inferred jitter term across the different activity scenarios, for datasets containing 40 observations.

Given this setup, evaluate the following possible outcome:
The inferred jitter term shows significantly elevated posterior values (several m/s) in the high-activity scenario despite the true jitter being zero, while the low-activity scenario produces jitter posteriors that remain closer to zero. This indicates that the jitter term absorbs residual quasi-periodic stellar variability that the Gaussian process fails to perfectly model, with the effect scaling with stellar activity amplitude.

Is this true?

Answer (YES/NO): YES